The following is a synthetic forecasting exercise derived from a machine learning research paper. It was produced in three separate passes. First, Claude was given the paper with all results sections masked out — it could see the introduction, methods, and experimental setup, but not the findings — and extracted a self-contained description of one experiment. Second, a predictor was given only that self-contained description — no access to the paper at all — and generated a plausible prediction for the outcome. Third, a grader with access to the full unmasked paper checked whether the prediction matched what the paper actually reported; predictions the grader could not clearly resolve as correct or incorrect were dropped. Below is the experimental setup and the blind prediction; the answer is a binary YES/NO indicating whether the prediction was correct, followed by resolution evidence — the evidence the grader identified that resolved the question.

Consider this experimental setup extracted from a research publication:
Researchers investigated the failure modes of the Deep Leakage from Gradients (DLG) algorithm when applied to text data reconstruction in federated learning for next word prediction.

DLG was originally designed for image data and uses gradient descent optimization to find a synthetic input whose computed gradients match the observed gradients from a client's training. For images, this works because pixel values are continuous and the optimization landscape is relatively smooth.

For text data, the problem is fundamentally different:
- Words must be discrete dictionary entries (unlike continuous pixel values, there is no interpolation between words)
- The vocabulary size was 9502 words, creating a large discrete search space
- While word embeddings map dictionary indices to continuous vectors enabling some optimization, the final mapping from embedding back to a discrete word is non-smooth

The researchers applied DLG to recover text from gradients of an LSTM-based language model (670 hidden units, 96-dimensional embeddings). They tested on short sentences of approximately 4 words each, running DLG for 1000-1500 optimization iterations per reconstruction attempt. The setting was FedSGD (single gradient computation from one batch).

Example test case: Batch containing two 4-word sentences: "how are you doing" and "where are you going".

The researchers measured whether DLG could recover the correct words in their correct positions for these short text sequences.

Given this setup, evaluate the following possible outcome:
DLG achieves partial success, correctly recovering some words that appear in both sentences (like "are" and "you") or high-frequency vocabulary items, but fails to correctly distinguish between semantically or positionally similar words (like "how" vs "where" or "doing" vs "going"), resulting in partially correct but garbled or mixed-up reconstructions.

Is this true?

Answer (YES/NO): NO